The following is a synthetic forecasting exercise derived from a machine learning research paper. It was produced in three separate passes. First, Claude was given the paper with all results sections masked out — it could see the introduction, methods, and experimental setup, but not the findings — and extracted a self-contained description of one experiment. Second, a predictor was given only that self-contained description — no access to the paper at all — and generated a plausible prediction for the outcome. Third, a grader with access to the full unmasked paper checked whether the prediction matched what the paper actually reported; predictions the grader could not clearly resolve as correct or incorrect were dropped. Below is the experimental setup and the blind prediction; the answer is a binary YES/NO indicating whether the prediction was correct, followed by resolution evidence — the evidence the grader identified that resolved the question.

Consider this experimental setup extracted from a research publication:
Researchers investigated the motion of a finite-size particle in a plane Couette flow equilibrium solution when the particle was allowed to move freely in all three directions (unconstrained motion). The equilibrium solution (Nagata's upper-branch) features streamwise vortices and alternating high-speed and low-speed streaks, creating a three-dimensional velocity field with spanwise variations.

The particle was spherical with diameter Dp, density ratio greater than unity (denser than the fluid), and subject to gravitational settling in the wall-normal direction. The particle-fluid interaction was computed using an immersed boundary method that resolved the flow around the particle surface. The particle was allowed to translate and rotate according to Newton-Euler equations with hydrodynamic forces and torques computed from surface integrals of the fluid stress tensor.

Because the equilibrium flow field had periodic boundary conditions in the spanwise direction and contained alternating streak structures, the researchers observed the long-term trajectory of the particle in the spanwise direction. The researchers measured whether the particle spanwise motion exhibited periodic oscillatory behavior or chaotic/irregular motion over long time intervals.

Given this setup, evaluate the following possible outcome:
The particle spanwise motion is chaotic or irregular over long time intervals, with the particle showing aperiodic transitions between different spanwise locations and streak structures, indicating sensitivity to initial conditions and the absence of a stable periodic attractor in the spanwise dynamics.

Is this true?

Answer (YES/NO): NO